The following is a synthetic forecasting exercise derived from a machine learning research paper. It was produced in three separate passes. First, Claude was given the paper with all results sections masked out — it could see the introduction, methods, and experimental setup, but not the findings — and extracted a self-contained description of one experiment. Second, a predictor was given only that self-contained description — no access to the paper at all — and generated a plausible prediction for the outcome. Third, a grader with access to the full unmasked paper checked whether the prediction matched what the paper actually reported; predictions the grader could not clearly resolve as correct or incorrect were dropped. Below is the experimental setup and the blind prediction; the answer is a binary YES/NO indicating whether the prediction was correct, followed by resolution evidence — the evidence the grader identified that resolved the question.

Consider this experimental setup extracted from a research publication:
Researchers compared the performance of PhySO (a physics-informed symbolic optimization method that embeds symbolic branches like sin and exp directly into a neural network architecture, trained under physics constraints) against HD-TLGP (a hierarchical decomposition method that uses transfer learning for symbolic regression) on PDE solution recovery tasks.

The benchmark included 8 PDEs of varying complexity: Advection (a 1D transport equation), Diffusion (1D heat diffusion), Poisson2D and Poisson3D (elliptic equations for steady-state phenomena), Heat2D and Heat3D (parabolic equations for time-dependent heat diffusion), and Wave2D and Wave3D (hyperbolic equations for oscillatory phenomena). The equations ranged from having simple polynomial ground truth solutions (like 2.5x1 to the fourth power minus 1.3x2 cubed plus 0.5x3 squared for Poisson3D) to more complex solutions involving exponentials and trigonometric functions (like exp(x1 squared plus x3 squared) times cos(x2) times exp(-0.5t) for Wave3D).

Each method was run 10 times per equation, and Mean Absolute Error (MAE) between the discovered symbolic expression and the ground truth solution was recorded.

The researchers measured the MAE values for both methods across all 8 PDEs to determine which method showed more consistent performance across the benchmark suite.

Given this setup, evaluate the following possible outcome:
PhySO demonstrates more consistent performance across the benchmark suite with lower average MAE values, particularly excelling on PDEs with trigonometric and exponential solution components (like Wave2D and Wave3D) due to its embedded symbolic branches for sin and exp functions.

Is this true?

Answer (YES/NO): NO